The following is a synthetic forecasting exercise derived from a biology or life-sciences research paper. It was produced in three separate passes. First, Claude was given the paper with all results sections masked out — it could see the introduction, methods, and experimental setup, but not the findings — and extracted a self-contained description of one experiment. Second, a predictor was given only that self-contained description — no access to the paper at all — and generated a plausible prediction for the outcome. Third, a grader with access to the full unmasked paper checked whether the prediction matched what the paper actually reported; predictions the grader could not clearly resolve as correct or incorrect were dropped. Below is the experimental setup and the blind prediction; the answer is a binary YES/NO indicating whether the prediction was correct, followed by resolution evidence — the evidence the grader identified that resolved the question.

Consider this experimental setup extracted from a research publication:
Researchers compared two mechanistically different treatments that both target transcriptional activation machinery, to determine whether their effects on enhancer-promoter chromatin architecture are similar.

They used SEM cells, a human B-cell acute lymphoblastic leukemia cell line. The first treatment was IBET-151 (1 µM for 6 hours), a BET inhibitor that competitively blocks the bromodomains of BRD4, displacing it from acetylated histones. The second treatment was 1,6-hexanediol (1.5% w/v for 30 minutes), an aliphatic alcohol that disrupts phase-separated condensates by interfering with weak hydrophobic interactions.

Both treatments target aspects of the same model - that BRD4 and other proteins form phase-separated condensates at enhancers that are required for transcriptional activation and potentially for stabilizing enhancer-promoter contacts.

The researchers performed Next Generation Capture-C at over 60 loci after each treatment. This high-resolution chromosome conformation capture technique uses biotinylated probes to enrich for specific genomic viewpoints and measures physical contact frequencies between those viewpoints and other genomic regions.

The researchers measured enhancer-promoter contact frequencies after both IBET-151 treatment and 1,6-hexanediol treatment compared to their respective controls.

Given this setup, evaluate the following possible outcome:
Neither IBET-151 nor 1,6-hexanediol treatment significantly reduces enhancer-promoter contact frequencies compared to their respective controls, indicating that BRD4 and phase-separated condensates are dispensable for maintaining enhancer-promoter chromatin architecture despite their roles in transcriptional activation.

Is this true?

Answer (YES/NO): YES